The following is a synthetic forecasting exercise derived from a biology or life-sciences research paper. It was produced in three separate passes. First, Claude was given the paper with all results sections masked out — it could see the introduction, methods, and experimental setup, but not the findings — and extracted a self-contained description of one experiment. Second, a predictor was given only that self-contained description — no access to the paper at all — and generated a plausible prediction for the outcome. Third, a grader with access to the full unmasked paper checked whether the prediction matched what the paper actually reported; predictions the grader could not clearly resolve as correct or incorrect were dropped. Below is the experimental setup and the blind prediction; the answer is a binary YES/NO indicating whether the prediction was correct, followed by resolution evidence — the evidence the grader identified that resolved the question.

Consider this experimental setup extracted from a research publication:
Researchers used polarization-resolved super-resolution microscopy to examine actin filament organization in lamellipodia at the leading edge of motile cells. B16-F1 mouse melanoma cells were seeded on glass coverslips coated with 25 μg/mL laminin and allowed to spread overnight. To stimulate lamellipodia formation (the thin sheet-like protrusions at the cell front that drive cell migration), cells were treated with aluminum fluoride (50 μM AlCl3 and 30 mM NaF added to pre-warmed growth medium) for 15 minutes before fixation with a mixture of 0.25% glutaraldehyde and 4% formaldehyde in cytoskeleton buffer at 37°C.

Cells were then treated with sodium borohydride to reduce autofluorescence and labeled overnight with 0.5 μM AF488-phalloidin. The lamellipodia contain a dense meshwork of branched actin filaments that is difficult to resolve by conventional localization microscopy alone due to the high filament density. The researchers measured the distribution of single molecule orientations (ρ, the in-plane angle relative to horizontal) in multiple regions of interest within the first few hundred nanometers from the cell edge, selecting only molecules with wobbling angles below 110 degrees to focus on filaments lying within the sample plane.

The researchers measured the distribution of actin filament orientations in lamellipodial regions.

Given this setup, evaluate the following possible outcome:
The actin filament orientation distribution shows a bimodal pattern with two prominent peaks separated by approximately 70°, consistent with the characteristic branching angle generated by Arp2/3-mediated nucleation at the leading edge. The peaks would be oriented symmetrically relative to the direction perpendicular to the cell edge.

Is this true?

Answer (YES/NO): YES